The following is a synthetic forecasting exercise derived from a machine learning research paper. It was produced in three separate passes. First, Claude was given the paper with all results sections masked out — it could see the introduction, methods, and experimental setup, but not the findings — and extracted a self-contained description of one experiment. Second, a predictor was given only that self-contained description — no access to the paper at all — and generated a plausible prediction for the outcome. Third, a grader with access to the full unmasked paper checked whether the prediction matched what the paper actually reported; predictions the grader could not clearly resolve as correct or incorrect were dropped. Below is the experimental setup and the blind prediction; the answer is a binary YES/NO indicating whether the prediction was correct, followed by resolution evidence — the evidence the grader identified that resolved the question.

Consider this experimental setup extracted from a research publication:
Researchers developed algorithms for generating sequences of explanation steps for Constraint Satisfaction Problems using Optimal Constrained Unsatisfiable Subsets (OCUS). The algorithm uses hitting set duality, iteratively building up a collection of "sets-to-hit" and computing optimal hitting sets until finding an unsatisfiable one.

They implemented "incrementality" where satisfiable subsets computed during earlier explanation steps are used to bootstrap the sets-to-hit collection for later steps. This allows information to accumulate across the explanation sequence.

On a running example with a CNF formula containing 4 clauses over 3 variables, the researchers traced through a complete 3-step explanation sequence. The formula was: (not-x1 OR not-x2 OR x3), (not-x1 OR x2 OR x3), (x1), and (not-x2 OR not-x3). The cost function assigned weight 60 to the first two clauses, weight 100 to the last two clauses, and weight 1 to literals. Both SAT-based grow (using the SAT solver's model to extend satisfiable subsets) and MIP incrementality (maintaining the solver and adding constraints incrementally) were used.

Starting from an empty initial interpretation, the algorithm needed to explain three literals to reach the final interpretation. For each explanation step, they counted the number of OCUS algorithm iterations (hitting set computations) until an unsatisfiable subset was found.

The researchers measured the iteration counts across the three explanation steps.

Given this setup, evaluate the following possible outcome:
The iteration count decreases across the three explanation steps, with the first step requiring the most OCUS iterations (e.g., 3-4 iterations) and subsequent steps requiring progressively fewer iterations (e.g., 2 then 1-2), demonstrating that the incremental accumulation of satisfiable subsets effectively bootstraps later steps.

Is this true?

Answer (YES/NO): YES